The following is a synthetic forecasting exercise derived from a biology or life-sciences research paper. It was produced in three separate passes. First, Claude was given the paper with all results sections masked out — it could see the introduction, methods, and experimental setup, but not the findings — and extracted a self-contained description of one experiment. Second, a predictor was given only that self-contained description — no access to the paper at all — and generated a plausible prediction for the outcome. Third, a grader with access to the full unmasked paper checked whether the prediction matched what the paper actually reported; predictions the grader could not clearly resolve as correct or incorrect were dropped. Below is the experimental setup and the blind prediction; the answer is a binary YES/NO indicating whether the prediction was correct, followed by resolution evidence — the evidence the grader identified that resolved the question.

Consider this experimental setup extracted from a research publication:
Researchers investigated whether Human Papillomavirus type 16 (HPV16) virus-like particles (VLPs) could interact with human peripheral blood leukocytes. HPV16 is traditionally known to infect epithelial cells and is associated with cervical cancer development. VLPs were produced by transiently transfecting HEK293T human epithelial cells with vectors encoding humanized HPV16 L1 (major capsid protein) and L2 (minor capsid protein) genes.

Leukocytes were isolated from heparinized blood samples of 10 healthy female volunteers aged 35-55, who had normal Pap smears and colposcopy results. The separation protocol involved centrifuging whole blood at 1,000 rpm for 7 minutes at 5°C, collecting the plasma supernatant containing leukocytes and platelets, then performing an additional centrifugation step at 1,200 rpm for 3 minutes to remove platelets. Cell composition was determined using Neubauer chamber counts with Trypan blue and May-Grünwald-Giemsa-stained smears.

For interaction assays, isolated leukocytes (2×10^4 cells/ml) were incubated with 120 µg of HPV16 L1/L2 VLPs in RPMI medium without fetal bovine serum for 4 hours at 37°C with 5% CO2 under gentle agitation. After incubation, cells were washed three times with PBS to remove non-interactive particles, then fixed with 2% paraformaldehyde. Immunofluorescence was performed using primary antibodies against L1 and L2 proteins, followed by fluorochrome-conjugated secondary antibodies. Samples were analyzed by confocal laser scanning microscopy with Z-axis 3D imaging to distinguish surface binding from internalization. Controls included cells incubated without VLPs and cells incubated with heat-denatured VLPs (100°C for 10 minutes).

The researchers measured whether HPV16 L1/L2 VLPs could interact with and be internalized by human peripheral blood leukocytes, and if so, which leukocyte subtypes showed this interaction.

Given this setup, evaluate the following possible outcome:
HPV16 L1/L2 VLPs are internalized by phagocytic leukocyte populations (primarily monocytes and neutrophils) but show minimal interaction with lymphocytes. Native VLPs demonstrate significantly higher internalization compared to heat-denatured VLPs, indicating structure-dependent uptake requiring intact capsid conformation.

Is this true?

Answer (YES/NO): NO